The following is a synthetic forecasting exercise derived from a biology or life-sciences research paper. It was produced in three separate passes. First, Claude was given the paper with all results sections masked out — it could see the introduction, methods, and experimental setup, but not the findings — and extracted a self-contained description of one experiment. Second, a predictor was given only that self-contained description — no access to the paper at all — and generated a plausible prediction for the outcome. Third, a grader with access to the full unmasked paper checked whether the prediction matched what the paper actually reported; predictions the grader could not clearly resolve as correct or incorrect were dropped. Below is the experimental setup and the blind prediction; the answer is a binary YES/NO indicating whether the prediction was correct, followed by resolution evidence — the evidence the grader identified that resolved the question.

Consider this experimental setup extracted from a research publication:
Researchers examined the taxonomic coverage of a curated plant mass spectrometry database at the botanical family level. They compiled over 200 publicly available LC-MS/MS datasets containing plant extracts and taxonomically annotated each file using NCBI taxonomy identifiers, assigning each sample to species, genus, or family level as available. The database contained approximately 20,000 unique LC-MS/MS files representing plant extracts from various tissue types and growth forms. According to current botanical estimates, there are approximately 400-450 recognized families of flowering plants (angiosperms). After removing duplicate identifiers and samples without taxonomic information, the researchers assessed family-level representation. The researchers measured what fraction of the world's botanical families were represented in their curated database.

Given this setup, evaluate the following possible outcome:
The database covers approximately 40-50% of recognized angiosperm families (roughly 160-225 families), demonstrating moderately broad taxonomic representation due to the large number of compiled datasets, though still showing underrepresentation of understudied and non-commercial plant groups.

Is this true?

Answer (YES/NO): NO